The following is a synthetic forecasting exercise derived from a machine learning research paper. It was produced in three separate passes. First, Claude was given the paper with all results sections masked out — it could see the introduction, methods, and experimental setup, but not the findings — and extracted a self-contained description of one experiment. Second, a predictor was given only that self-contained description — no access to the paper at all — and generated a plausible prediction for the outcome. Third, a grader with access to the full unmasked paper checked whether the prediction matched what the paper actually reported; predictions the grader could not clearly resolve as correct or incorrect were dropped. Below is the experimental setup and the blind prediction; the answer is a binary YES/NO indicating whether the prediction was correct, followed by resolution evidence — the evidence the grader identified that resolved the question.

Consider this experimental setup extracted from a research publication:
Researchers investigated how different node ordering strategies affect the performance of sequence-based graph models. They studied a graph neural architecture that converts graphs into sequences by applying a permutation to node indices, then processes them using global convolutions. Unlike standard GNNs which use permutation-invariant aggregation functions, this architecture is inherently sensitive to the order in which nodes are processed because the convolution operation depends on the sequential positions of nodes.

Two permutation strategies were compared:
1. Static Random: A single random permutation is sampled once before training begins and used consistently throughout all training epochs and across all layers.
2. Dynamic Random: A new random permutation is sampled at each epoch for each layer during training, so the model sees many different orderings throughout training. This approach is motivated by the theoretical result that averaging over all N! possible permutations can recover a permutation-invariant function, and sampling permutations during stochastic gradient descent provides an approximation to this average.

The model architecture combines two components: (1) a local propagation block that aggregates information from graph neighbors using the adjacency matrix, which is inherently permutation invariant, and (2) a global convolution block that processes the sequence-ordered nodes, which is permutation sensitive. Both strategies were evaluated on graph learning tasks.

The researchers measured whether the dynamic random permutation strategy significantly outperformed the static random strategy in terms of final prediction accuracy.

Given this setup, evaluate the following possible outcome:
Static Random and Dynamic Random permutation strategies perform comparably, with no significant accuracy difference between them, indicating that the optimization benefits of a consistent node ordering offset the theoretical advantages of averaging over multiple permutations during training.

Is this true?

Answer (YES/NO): NO